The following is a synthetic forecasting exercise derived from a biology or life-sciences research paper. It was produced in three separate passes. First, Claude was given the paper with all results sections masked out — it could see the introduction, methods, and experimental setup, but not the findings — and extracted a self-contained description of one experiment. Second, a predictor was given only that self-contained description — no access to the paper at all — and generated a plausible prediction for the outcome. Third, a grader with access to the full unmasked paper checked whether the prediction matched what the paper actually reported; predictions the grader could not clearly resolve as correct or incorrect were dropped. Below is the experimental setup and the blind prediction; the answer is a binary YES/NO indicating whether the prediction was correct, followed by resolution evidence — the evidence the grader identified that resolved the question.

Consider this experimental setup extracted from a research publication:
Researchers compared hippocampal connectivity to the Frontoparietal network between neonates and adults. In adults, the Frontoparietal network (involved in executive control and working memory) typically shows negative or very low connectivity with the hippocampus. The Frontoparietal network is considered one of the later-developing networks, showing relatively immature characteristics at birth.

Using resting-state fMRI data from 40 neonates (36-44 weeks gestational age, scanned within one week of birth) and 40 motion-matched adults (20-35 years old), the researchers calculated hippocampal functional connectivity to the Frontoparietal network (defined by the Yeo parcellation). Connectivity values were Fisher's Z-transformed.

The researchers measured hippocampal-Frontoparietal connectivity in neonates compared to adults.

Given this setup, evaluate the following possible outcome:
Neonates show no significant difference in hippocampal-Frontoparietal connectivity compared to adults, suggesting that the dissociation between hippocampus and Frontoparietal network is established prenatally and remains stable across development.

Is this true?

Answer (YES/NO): NO